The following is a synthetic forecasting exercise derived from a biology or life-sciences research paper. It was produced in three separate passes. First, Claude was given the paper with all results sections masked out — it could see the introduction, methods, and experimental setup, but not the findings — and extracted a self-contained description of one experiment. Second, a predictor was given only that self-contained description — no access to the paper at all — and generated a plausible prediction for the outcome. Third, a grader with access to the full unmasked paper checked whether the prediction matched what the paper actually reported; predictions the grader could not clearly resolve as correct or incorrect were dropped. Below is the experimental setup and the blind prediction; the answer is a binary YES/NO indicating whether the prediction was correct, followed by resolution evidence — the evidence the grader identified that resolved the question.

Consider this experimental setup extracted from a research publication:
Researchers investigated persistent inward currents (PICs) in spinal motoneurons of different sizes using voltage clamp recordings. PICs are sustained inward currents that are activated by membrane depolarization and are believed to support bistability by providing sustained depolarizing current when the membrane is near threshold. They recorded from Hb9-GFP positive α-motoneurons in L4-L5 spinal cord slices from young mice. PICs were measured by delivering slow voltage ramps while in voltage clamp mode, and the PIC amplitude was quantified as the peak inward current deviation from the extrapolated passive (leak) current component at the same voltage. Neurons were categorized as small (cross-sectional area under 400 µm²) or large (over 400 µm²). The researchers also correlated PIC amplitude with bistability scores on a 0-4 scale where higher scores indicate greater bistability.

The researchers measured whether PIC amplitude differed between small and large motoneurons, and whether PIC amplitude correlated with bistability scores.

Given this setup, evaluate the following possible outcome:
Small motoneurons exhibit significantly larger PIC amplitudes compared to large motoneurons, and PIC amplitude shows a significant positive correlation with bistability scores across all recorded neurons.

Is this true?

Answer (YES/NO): NO